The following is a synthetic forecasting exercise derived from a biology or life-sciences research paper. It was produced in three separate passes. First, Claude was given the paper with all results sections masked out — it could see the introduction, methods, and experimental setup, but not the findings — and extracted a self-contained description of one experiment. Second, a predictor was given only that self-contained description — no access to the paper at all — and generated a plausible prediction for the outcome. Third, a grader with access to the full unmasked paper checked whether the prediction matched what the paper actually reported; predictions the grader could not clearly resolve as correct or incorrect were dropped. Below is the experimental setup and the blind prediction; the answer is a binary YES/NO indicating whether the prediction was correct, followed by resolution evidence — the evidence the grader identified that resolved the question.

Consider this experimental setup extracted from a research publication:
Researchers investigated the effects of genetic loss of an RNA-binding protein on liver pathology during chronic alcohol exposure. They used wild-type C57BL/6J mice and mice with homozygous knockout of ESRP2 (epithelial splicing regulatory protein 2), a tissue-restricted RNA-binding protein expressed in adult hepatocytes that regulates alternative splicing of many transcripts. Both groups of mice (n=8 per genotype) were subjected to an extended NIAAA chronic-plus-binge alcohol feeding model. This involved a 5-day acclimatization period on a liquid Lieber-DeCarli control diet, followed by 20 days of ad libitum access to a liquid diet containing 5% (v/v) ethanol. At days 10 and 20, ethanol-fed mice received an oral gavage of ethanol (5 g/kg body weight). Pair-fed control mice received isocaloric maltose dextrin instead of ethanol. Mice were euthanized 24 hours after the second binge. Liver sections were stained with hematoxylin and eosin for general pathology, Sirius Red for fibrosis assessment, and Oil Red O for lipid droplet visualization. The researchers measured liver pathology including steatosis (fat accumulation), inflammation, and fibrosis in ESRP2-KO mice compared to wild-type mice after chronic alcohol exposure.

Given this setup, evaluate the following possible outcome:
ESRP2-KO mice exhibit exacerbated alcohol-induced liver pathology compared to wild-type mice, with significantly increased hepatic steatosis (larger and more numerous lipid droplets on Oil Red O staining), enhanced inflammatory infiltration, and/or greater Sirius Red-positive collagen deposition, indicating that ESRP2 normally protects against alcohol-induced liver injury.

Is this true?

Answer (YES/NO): YES